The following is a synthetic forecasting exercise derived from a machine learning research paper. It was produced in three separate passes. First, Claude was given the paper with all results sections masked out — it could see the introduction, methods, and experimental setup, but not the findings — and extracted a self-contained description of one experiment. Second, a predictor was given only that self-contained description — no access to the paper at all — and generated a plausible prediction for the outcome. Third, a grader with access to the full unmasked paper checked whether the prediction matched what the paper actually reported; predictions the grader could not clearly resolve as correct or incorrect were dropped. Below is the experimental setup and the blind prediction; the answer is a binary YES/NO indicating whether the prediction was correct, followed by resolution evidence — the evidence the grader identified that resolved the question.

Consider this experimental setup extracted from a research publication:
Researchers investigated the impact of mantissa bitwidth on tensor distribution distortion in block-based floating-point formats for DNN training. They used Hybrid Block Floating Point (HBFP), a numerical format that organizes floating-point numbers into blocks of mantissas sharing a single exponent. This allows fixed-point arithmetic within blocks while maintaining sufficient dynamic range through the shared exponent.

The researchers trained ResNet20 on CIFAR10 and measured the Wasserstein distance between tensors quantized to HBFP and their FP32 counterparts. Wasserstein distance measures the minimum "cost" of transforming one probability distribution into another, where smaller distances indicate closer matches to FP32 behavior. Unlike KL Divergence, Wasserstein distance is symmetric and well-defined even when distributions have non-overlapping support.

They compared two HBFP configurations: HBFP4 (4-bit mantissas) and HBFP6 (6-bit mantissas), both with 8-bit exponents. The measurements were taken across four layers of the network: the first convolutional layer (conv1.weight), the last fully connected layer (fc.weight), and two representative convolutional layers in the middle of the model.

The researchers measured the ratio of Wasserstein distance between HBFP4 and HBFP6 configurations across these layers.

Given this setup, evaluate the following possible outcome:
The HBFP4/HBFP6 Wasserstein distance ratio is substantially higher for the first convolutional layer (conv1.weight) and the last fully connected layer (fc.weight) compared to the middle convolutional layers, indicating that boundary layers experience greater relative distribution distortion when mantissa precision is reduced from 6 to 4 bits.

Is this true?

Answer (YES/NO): YES